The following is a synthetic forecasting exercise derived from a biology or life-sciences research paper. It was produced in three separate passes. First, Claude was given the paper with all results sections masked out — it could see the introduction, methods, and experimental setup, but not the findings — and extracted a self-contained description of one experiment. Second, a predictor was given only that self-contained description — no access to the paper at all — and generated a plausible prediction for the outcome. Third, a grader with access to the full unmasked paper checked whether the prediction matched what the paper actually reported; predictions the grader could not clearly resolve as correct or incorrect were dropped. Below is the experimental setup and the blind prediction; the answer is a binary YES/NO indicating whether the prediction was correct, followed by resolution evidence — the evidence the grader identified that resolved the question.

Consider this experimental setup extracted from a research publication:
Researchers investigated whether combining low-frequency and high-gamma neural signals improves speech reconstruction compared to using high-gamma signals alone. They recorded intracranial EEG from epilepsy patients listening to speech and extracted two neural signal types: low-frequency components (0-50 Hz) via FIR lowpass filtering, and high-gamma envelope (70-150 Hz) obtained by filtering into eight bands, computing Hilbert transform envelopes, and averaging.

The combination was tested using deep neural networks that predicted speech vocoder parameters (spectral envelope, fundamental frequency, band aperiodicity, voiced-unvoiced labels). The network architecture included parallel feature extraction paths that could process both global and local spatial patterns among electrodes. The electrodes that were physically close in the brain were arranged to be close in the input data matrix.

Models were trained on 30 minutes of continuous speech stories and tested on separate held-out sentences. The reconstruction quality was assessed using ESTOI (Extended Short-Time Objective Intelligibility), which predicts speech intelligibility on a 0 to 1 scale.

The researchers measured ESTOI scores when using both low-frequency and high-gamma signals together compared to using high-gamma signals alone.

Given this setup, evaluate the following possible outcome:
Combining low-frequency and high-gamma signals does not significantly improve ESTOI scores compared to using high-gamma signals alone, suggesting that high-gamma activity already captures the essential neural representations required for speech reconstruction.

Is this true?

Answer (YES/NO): NO